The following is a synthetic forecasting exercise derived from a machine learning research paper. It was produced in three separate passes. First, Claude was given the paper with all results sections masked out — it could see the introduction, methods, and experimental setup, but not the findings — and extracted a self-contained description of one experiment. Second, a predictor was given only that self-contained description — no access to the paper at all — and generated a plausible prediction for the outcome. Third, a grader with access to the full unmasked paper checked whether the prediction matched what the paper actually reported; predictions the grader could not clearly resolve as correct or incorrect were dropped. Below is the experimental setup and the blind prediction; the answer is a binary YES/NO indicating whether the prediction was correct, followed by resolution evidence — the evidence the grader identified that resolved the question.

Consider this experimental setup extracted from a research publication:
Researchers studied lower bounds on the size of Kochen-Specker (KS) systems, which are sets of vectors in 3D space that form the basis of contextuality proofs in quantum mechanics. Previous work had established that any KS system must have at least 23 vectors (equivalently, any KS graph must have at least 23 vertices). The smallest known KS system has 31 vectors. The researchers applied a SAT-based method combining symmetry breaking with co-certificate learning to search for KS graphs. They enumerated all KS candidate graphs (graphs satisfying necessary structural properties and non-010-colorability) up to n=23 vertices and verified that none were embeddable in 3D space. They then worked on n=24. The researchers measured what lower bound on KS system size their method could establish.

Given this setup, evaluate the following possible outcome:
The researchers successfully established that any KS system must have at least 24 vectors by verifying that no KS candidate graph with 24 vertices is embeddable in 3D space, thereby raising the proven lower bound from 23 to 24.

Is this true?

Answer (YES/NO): NO